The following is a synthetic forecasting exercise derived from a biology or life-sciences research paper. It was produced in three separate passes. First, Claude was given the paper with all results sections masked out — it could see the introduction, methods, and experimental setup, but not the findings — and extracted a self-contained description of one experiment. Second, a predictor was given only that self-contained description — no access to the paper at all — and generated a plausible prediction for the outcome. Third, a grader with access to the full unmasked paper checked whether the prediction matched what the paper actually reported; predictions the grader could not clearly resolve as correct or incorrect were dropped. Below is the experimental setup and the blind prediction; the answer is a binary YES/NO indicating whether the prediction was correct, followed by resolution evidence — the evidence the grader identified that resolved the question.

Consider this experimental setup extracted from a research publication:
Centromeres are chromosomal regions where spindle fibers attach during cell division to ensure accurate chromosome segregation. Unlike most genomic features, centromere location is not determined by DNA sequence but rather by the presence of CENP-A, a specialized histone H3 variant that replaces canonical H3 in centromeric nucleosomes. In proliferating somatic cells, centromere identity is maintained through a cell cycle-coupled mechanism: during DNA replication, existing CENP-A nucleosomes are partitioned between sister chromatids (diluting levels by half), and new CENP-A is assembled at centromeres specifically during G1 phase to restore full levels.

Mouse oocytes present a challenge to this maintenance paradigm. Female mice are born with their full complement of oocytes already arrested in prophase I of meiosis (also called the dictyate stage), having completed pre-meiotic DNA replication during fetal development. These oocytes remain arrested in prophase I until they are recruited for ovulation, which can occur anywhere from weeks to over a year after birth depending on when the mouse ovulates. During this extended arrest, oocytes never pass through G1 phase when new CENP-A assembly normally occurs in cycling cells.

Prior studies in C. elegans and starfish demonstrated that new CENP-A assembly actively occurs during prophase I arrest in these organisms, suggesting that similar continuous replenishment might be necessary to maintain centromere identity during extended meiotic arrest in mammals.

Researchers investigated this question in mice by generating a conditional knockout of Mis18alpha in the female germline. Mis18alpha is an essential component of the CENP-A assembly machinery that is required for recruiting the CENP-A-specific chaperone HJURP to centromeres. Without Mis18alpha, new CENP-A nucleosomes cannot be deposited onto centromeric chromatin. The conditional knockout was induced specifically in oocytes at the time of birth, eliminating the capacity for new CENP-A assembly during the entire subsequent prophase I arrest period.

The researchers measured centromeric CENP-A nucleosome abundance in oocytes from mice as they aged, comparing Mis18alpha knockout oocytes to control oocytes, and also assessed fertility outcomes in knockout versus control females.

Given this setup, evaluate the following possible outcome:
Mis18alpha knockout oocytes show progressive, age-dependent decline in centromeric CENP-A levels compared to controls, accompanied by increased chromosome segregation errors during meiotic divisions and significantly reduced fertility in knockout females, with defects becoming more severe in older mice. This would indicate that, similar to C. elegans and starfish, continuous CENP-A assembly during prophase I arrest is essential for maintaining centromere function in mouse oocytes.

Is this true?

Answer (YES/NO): NO